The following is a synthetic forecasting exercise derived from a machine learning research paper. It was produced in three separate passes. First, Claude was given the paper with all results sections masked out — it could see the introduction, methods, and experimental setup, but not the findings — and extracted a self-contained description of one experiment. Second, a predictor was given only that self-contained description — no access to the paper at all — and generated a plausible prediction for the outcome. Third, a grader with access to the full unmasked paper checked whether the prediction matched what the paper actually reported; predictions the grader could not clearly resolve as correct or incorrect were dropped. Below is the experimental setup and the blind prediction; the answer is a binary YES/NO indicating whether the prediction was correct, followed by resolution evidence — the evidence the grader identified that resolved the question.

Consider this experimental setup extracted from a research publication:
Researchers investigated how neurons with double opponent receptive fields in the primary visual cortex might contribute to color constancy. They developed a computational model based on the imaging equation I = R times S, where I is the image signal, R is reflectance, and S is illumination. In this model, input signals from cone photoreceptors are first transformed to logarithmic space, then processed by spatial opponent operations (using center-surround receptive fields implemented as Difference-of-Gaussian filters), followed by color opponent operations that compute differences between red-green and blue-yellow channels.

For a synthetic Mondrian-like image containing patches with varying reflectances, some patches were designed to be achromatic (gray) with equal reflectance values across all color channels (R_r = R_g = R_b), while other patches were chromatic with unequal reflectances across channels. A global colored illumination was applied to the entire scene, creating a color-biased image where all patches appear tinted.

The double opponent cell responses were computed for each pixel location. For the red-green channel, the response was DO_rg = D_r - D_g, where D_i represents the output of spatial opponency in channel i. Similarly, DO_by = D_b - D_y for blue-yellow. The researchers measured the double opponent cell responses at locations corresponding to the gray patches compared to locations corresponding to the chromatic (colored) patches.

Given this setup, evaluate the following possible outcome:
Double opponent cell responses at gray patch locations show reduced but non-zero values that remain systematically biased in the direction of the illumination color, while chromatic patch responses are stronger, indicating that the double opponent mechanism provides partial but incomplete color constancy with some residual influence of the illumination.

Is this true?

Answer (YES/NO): NO